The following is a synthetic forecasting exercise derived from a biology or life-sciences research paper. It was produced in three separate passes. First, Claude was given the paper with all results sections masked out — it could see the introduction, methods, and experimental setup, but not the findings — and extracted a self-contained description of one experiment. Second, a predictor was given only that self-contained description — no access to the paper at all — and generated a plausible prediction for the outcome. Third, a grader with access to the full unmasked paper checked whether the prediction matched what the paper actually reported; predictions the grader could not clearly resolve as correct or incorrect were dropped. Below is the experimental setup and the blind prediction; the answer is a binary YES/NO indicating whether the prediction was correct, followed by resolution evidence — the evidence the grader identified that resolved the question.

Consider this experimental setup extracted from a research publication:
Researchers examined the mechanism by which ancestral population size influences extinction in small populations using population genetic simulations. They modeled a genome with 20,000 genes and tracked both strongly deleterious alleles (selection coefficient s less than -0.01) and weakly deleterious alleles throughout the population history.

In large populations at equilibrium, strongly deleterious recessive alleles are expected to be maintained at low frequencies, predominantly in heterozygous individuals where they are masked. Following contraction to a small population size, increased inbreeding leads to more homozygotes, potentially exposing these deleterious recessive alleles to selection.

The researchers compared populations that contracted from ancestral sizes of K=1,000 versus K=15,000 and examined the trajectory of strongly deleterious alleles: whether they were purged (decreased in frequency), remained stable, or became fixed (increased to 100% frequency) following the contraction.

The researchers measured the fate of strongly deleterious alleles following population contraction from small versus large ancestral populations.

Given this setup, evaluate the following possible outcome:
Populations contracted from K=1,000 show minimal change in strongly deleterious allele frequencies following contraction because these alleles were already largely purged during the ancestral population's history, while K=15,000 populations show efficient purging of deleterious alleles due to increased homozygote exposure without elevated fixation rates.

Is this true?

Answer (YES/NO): NO